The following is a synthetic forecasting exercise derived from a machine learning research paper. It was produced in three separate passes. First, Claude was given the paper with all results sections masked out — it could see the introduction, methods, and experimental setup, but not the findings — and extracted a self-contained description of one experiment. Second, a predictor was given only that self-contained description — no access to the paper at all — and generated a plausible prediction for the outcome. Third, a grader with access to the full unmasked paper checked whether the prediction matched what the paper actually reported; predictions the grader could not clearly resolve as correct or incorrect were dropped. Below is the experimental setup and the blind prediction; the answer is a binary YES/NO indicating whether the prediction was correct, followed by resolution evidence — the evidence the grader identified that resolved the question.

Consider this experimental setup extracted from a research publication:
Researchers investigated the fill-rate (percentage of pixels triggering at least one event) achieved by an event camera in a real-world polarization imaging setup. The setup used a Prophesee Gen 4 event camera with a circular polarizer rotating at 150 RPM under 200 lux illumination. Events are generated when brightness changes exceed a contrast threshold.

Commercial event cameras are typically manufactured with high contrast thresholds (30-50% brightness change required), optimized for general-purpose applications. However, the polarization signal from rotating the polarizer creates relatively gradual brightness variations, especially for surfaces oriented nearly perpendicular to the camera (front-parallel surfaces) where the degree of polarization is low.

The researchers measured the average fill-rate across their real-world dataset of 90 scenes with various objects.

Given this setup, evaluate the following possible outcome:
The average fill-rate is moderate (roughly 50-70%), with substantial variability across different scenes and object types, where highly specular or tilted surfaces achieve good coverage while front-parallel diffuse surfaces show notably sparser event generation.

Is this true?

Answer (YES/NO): NO